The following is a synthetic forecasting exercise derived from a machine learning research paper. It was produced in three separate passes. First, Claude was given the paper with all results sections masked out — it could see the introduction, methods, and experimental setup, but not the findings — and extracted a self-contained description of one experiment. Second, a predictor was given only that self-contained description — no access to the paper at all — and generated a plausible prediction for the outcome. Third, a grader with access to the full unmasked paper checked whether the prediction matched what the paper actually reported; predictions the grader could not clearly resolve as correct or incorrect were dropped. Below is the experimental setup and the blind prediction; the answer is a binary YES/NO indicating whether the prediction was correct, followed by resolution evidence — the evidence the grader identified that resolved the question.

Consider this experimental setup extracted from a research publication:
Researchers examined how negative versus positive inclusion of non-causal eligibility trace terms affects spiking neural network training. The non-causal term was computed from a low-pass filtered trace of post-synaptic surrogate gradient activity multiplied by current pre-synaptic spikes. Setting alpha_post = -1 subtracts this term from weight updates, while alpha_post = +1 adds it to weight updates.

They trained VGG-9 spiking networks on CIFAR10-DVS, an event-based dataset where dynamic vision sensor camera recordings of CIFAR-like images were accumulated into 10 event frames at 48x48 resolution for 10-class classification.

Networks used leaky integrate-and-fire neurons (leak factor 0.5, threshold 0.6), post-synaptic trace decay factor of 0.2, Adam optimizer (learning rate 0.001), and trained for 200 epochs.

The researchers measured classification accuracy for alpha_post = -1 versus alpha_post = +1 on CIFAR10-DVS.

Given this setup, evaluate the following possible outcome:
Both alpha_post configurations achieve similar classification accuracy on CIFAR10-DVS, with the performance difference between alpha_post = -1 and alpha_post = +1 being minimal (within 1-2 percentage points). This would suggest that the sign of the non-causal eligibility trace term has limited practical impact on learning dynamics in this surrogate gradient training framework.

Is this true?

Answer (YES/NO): YES